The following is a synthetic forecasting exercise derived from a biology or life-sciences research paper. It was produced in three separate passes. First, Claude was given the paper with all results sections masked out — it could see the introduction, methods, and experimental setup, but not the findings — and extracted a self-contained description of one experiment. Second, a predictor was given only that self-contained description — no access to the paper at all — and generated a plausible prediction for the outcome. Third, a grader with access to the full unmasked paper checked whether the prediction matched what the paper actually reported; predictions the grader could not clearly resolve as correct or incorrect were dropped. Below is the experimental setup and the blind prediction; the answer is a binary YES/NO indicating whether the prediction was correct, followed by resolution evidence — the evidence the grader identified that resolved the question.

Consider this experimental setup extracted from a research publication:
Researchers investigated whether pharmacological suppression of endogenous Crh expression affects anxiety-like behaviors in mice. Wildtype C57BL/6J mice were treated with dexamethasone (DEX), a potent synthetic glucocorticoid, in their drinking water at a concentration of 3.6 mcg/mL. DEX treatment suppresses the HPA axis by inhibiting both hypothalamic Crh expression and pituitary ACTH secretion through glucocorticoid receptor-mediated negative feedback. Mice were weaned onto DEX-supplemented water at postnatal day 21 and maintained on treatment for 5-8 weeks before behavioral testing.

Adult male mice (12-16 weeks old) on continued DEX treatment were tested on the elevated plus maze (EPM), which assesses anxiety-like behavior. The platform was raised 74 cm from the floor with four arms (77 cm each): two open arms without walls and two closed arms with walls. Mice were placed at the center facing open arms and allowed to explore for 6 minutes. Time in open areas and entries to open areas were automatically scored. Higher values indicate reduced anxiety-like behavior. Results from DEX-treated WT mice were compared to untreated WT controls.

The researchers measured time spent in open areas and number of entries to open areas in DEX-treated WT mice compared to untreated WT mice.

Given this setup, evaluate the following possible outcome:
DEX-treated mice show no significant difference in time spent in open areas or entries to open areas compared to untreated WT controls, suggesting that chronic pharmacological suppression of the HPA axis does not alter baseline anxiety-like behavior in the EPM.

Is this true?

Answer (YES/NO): YES